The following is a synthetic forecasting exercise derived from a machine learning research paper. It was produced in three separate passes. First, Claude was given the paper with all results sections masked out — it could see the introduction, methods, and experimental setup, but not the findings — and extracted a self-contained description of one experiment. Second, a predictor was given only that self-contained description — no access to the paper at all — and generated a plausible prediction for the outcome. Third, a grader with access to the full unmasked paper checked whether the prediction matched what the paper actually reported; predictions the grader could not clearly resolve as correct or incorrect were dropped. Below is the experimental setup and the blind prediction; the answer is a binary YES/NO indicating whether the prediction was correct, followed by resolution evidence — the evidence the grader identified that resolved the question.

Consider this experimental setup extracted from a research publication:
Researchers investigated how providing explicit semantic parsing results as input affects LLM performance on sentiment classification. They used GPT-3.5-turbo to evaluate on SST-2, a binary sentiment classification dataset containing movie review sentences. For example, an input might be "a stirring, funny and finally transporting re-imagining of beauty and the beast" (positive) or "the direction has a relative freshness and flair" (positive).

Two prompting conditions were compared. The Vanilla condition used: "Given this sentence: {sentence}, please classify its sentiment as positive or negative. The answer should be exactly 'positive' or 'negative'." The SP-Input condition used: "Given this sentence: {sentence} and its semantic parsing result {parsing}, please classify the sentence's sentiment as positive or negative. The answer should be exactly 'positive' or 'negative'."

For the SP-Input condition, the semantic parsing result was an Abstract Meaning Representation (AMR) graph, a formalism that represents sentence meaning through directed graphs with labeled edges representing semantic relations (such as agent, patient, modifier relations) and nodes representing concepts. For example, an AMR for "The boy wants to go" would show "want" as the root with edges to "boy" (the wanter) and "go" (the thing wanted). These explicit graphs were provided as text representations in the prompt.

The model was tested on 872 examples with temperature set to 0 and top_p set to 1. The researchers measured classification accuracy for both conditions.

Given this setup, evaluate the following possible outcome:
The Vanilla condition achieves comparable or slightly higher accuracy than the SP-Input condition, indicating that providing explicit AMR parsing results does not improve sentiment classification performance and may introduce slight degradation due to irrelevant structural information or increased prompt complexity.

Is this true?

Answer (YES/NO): NO